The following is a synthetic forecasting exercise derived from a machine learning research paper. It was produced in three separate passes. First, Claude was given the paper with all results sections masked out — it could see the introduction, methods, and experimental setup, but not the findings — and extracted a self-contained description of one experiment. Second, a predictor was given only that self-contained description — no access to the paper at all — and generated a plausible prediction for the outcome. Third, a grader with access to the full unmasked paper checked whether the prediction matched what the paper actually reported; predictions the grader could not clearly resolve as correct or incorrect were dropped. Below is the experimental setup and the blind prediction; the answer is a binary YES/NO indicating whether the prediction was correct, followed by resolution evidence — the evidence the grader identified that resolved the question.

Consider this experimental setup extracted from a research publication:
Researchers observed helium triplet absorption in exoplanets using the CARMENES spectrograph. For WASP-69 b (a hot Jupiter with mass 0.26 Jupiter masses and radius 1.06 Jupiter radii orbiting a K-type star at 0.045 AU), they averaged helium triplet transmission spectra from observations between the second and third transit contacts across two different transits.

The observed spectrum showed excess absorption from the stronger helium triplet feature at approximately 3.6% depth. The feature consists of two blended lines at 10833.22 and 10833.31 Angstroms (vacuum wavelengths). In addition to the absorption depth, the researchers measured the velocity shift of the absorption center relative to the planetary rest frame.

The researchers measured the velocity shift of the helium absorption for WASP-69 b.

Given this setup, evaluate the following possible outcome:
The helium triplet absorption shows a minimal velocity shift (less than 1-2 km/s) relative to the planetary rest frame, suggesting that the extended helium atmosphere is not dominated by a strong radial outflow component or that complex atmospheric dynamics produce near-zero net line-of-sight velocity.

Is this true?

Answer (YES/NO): NO